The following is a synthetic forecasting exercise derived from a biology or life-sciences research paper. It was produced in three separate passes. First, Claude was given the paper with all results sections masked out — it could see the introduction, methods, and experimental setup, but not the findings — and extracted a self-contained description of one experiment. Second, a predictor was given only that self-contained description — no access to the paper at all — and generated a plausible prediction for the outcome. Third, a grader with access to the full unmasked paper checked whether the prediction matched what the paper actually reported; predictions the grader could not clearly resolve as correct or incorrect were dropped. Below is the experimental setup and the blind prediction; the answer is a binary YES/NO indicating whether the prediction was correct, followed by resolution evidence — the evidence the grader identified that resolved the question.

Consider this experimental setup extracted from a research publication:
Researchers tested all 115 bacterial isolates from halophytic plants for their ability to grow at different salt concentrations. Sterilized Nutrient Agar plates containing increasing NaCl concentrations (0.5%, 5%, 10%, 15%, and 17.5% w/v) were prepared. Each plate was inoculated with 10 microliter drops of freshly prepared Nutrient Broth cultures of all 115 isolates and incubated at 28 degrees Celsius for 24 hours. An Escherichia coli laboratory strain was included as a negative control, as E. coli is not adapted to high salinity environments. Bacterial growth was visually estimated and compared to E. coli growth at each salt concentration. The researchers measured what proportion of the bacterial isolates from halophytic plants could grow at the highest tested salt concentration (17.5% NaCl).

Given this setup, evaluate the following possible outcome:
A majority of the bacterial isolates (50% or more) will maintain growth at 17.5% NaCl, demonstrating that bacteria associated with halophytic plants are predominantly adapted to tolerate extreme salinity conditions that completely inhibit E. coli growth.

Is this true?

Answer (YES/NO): NO